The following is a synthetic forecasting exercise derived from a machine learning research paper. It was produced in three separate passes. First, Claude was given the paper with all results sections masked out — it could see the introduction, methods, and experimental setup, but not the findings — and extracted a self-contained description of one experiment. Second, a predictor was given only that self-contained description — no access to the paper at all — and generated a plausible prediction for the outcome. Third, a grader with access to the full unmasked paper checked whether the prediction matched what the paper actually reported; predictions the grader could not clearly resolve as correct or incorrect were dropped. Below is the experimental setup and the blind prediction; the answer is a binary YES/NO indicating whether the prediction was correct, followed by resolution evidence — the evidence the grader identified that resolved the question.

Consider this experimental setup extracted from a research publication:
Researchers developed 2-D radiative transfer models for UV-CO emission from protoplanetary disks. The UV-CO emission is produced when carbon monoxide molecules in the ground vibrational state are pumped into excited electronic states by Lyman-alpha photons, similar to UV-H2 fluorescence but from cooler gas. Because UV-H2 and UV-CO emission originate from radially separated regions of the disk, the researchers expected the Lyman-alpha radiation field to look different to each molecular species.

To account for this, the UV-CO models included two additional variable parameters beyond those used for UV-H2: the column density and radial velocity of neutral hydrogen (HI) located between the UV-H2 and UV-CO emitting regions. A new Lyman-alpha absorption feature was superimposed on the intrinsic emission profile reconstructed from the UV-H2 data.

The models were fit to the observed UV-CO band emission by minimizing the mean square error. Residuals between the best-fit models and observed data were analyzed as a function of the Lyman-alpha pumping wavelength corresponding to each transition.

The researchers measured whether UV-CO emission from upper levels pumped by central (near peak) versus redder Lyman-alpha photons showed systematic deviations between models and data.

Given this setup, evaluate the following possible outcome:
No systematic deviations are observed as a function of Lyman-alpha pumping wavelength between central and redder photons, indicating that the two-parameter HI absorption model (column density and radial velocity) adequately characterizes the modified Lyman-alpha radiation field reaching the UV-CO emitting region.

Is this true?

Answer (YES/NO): NO